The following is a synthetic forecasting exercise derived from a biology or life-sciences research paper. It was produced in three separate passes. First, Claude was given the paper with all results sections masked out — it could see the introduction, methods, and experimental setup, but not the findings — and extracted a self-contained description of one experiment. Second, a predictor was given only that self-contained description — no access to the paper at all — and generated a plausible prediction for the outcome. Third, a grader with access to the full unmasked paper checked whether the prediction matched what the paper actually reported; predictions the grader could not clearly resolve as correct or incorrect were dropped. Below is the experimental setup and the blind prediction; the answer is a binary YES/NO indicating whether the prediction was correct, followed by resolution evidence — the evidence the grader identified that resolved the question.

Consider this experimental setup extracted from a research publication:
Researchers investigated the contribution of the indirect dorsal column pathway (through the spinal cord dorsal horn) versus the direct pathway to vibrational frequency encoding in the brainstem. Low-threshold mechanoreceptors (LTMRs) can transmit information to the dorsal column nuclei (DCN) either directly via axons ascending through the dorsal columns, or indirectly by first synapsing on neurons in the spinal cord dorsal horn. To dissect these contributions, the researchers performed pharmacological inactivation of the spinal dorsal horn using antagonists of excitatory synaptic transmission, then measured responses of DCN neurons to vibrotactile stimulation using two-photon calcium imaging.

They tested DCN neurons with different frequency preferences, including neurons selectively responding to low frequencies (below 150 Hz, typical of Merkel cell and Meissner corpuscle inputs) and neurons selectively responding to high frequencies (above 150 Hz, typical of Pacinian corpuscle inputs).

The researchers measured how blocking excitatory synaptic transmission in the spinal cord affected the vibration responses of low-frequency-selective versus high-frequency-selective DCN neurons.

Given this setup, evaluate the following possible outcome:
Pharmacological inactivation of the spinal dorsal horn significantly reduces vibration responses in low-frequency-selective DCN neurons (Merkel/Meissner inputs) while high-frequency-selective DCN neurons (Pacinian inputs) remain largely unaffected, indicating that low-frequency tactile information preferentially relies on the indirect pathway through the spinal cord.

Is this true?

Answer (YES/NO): YES